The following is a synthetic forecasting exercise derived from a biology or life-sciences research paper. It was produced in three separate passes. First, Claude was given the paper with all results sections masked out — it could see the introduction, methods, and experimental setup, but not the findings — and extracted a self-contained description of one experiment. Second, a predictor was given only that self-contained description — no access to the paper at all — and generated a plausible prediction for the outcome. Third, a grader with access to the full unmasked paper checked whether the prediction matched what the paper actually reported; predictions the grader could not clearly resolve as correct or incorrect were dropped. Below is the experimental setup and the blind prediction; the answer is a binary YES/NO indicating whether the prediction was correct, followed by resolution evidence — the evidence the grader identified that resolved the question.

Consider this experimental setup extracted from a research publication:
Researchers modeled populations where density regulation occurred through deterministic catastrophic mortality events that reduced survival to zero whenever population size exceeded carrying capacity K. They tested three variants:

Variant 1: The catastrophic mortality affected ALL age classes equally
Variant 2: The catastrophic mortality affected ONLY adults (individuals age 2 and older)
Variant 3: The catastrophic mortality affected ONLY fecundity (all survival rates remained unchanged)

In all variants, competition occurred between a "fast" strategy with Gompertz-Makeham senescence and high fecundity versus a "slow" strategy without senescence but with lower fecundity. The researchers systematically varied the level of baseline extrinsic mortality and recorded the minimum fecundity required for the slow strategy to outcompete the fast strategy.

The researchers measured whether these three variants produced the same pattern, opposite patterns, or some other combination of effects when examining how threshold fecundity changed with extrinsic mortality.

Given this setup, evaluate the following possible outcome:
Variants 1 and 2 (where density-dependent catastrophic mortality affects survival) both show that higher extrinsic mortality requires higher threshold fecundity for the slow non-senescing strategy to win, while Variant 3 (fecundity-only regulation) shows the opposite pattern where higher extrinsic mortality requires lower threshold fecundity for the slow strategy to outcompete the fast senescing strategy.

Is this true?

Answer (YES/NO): NO